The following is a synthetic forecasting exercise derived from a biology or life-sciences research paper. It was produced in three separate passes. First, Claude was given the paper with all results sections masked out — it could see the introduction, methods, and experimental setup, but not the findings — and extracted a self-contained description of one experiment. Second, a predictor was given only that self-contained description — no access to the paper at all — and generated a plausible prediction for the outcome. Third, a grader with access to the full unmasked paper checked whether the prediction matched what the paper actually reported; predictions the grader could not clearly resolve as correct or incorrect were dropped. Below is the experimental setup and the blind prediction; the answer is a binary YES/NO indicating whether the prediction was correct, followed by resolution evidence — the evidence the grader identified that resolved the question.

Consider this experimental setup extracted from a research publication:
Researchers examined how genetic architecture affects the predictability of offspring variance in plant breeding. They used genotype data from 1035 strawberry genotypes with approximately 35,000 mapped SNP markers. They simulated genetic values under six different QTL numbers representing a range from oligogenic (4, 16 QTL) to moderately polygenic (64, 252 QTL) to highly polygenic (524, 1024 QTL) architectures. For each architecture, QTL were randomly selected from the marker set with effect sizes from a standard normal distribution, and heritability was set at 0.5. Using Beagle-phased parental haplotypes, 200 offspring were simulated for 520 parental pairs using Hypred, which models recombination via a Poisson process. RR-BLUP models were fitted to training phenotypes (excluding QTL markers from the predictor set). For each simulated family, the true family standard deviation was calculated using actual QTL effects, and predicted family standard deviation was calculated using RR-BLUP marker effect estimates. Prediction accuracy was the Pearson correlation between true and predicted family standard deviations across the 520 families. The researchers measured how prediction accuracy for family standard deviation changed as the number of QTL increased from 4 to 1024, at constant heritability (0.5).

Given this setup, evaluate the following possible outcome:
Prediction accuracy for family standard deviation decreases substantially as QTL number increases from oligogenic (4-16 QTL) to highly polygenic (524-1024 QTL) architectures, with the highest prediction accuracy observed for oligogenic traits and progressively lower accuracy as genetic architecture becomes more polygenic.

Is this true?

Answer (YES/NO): YES